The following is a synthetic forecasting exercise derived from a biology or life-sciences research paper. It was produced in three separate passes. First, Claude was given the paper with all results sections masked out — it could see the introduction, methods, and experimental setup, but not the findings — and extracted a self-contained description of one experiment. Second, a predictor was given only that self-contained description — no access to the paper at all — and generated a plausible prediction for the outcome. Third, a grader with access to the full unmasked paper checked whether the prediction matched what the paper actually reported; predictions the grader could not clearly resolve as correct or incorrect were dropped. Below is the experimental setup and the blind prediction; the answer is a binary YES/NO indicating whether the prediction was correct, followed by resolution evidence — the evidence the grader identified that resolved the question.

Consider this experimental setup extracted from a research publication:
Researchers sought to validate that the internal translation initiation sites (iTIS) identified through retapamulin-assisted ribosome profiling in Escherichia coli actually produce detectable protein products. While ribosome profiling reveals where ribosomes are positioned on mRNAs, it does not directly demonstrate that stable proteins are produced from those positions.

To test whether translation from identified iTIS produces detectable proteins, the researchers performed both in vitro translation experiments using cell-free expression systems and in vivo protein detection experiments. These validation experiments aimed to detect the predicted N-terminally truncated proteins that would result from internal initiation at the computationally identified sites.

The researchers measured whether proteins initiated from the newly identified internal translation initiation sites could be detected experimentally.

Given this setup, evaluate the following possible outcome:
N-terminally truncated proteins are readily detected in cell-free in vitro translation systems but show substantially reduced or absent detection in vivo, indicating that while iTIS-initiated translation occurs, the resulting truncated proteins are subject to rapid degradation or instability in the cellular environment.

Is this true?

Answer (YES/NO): NO